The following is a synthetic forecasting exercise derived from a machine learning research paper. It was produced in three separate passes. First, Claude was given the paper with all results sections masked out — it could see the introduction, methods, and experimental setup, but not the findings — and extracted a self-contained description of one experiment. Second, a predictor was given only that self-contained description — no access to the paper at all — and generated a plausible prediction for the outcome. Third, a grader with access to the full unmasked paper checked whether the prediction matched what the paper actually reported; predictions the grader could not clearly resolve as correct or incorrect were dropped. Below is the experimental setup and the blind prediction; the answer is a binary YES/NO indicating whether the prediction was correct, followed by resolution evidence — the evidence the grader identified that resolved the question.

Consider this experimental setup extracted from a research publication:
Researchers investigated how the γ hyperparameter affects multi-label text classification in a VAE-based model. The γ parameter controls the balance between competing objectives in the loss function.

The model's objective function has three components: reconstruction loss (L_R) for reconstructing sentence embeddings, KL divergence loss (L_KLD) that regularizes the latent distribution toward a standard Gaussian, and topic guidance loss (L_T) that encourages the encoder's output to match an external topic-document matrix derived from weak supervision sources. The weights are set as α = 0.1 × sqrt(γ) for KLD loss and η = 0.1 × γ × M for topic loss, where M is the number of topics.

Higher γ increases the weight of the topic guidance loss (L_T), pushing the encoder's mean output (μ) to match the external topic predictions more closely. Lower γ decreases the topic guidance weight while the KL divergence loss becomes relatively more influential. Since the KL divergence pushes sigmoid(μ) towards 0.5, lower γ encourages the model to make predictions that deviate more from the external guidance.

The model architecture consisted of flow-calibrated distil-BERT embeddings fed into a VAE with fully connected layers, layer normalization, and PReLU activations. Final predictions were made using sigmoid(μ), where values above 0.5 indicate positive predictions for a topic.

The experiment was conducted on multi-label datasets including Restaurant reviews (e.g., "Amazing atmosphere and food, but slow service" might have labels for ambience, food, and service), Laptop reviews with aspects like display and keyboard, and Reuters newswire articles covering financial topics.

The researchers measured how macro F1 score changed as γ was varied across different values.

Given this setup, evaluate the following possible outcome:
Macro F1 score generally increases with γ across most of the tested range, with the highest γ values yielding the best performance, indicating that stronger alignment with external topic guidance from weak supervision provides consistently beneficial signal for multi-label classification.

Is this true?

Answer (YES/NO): NO